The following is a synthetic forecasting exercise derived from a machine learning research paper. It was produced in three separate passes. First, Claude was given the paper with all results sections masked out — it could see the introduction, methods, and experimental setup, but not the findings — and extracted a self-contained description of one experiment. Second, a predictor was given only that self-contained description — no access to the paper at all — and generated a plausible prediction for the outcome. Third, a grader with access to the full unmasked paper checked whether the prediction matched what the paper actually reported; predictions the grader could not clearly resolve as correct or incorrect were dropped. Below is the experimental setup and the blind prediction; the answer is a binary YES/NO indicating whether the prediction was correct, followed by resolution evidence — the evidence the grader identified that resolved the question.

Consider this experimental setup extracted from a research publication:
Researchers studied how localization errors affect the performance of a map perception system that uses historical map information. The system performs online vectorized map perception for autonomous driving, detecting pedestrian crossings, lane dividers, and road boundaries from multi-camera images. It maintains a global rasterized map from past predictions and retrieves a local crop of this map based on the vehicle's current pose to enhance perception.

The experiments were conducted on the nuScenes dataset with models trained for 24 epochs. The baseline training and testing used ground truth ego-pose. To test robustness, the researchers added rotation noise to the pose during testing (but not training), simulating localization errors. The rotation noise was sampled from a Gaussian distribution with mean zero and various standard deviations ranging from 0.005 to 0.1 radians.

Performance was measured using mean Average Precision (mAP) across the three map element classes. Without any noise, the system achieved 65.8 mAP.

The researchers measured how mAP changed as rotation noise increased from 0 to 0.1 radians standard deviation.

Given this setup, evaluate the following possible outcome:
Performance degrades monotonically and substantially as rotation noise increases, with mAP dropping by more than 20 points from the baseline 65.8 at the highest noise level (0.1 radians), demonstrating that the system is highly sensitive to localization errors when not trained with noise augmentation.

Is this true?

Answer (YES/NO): NO